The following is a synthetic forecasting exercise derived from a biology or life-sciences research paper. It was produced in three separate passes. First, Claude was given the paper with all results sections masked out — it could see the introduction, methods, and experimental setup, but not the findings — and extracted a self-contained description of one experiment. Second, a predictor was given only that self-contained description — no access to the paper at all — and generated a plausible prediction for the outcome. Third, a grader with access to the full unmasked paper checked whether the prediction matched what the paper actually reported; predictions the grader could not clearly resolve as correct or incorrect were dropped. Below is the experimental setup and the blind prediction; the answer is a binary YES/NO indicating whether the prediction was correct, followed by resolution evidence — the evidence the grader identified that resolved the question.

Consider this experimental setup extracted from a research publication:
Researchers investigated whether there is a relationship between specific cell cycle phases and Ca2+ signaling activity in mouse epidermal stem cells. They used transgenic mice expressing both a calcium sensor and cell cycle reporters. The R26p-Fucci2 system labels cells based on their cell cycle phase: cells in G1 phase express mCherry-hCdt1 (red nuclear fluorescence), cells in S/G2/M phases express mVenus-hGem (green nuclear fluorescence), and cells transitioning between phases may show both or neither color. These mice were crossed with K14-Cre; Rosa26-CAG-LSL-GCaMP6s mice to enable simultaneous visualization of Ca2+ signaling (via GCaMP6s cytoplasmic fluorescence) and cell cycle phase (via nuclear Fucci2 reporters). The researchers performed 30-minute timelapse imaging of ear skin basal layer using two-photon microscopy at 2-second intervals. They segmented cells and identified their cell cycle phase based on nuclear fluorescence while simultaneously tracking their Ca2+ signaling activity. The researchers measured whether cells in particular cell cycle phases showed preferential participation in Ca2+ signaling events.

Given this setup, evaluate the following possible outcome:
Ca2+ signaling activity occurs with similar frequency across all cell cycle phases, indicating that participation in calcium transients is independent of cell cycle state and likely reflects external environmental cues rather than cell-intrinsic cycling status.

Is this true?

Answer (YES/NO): NO